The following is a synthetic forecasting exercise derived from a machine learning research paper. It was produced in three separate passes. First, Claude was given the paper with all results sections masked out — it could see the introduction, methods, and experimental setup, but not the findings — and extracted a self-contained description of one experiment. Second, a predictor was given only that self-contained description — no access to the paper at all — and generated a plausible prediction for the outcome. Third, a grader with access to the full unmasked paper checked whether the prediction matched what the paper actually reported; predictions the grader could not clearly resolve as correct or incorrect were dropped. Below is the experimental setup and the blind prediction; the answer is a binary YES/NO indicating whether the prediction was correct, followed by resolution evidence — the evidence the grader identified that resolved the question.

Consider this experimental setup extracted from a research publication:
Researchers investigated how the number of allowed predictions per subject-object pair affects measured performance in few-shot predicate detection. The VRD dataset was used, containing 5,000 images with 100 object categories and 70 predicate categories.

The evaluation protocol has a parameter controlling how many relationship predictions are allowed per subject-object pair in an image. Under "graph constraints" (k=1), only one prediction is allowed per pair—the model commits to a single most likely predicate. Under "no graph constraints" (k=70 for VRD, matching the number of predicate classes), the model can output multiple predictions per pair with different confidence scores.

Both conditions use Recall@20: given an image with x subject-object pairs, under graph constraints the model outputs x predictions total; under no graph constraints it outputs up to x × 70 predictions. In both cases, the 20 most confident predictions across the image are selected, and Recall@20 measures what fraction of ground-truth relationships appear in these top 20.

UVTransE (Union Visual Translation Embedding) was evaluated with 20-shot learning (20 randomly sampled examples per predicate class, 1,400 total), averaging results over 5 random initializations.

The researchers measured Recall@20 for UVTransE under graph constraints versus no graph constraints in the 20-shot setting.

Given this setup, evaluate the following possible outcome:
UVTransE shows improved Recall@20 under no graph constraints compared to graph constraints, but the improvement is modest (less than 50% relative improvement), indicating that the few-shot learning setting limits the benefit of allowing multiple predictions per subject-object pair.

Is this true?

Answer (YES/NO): NO